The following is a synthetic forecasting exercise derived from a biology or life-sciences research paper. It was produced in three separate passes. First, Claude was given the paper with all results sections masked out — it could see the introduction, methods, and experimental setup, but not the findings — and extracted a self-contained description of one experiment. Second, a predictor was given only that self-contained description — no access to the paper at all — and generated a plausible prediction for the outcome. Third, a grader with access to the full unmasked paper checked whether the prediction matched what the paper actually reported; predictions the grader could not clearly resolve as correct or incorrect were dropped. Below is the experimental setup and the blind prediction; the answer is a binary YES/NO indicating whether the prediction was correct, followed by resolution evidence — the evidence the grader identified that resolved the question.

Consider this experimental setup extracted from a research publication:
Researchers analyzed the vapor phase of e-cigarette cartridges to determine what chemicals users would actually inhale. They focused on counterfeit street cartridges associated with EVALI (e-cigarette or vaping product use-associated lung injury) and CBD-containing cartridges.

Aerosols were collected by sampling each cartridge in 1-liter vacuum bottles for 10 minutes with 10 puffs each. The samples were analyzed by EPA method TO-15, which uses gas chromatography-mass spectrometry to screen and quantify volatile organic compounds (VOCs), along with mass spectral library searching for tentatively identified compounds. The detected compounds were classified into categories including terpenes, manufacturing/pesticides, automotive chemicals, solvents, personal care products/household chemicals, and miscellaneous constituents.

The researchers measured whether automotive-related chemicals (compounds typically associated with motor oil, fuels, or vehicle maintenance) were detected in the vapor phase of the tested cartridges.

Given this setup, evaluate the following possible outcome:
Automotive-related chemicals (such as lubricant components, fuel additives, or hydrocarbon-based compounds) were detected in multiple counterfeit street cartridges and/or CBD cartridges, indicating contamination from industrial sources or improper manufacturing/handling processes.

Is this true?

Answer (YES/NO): YES